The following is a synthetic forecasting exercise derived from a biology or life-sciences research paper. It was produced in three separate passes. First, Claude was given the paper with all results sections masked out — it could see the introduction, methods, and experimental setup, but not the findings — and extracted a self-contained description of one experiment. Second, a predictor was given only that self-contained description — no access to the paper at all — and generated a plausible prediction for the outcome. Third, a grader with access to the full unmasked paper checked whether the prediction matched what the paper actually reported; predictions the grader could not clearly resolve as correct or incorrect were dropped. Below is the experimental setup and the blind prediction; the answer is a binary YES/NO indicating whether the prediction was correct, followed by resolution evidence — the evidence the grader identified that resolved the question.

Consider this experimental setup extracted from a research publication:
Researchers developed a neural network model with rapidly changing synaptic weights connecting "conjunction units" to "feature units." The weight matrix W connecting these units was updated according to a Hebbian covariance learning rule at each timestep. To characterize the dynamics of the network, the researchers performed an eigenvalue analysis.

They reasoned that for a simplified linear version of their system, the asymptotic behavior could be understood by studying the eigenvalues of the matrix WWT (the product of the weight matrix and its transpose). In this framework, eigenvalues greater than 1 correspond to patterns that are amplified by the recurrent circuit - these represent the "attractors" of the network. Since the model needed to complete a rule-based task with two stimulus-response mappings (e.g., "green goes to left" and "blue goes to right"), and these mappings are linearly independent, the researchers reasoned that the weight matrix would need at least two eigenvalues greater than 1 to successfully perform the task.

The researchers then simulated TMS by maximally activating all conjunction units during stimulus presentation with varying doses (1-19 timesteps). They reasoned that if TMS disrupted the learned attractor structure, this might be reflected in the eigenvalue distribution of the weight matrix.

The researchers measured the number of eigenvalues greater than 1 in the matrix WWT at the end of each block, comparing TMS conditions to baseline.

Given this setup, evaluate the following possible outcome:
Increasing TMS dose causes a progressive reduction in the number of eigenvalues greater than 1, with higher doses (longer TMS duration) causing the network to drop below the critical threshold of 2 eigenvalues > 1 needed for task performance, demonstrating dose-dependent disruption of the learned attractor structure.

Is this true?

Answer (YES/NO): YES